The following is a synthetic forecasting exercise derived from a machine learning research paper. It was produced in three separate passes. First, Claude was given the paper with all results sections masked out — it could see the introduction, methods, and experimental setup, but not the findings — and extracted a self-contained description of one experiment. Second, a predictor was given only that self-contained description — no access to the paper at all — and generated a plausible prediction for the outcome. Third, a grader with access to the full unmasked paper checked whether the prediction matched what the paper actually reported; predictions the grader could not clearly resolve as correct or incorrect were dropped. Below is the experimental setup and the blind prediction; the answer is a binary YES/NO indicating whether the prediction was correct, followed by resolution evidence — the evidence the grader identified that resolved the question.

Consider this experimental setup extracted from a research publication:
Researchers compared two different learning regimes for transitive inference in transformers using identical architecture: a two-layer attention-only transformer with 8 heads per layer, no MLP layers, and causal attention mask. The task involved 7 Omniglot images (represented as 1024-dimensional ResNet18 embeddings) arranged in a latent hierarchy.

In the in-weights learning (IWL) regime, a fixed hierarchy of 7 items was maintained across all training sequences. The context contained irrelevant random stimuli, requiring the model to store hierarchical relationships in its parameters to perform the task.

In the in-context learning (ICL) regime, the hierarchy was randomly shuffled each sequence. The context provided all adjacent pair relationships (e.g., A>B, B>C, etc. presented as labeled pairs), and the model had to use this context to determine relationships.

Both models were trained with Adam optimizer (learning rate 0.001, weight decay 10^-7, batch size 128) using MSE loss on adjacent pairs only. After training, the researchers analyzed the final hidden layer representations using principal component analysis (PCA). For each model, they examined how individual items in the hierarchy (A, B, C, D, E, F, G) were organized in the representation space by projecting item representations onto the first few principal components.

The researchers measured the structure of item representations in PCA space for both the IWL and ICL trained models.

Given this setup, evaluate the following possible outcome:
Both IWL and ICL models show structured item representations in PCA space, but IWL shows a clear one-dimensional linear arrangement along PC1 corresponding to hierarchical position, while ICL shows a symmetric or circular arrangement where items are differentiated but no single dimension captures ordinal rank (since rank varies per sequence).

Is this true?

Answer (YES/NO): NO